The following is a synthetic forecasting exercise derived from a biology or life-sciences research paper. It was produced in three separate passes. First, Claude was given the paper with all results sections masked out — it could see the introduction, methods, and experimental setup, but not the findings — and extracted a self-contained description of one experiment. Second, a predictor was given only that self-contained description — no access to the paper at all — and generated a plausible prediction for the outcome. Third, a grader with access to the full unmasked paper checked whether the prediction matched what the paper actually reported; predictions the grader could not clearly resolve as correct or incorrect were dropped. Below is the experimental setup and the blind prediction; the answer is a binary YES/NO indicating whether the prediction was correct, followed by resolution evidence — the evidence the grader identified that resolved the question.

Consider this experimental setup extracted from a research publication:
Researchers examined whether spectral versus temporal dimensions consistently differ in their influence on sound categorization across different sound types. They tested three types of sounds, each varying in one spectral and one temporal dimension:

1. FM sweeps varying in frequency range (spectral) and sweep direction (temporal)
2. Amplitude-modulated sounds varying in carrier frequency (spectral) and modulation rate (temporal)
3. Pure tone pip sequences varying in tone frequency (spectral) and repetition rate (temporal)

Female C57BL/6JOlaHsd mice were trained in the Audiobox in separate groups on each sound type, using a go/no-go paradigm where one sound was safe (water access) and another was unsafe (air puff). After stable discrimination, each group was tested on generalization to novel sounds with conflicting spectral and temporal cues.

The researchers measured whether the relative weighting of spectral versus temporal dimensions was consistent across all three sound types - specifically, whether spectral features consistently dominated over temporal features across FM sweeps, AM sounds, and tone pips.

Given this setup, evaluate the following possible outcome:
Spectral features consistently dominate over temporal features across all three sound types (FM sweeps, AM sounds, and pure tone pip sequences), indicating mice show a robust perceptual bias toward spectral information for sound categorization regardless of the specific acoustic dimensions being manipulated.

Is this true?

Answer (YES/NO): YES